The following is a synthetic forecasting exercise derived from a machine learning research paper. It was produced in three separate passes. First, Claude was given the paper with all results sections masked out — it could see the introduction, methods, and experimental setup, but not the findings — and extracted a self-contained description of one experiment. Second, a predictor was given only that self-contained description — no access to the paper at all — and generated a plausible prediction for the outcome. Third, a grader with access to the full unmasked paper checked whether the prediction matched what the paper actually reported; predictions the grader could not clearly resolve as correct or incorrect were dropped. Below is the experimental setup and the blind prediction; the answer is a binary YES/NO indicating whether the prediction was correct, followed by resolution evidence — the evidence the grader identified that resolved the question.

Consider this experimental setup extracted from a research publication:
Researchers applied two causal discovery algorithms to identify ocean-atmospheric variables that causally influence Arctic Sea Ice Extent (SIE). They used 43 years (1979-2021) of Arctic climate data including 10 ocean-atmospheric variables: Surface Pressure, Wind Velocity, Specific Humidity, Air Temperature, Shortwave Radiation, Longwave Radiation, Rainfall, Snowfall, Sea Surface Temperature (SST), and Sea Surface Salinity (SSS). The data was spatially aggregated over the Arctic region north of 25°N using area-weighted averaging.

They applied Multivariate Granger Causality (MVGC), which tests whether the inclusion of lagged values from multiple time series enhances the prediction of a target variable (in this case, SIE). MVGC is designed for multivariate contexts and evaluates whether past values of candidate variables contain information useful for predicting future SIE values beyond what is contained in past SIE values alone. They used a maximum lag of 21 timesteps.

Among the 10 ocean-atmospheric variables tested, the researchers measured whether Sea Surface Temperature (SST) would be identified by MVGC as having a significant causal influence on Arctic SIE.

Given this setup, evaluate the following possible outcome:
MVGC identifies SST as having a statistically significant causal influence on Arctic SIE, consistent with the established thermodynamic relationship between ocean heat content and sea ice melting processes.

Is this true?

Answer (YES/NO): NO